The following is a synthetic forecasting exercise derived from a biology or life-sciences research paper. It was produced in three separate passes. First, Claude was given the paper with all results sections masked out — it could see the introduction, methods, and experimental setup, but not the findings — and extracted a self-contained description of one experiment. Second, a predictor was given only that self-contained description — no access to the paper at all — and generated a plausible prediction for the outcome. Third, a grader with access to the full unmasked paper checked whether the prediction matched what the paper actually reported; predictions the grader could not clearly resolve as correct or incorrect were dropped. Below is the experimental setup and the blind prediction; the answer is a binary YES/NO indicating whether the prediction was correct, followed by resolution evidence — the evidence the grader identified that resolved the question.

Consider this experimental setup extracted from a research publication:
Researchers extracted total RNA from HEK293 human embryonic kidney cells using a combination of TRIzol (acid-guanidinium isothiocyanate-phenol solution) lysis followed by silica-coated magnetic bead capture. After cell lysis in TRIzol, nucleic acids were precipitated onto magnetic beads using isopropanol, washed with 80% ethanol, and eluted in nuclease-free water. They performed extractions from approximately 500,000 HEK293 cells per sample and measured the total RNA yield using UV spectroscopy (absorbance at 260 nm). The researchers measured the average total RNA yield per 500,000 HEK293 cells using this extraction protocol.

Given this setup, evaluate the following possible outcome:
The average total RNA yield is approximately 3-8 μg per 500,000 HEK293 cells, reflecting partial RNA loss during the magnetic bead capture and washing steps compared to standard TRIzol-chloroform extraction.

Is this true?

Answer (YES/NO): YES